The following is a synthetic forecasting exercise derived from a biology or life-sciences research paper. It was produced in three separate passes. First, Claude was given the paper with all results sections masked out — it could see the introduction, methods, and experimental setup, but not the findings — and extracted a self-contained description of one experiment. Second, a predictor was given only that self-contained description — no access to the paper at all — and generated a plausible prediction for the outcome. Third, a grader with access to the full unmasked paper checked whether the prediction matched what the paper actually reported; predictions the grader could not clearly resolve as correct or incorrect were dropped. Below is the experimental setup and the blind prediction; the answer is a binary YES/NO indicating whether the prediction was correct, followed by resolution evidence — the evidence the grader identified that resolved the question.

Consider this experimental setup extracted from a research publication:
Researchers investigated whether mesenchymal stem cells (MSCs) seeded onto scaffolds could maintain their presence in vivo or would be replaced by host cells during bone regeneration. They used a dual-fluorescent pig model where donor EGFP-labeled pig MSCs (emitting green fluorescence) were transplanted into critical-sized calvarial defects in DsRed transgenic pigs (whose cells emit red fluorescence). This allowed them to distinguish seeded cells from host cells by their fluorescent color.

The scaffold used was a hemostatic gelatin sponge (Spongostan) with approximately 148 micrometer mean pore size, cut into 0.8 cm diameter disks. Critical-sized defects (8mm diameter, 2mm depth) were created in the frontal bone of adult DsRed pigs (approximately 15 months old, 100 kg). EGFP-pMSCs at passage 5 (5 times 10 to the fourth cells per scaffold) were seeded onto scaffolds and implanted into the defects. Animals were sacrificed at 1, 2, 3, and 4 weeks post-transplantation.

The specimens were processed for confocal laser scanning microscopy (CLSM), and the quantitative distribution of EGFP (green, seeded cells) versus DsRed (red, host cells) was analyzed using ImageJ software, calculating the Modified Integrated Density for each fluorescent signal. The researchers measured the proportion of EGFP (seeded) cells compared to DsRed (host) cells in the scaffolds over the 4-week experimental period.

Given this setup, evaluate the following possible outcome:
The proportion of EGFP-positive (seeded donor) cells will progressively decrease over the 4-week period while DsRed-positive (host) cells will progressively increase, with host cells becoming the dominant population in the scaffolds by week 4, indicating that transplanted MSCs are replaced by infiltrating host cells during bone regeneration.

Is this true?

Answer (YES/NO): NO